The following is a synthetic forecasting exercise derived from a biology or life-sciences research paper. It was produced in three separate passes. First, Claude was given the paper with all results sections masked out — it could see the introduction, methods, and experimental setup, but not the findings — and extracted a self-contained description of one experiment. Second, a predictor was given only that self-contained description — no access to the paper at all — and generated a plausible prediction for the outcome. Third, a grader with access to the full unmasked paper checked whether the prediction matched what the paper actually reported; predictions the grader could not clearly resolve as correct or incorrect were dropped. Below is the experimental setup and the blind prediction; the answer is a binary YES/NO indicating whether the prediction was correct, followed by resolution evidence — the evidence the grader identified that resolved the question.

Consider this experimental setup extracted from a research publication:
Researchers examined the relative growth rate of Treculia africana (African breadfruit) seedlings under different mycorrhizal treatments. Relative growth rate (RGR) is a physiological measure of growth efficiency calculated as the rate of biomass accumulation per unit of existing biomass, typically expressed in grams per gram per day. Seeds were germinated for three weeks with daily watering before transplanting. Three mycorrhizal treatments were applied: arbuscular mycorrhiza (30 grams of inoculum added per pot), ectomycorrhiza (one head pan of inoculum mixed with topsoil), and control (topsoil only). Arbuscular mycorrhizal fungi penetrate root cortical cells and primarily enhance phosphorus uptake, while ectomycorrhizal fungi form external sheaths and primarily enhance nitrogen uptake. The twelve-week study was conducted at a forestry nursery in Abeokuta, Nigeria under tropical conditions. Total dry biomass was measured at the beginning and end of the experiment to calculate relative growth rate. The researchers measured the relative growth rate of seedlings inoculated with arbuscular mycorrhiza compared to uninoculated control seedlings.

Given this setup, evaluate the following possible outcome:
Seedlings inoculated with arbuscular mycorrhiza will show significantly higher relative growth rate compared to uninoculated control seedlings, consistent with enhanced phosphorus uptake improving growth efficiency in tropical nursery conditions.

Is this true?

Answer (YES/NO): NO